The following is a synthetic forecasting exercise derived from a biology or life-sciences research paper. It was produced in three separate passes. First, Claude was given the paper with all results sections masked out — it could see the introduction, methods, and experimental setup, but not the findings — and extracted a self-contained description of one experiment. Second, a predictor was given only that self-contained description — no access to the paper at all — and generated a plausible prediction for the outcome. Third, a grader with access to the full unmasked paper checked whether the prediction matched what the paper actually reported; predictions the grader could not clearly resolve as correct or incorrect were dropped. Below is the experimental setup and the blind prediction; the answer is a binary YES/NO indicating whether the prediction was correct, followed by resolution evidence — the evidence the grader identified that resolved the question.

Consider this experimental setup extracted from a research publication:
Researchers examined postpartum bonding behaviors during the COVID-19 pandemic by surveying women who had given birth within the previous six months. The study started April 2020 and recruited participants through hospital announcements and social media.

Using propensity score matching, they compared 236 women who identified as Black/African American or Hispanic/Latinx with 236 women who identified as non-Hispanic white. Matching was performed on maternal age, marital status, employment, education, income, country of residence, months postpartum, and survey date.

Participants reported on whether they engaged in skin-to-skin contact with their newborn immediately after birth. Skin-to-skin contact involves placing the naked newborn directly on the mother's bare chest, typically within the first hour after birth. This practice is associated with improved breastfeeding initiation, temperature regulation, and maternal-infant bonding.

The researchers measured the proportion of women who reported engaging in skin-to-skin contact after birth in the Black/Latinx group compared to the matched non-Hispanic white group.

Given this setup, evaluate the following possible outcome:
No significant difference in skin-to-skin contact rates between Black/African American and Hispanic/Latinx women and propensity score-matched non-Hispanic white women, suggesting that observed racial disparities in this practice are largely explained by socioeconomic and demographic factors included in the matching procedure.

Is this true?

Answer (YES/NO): NO